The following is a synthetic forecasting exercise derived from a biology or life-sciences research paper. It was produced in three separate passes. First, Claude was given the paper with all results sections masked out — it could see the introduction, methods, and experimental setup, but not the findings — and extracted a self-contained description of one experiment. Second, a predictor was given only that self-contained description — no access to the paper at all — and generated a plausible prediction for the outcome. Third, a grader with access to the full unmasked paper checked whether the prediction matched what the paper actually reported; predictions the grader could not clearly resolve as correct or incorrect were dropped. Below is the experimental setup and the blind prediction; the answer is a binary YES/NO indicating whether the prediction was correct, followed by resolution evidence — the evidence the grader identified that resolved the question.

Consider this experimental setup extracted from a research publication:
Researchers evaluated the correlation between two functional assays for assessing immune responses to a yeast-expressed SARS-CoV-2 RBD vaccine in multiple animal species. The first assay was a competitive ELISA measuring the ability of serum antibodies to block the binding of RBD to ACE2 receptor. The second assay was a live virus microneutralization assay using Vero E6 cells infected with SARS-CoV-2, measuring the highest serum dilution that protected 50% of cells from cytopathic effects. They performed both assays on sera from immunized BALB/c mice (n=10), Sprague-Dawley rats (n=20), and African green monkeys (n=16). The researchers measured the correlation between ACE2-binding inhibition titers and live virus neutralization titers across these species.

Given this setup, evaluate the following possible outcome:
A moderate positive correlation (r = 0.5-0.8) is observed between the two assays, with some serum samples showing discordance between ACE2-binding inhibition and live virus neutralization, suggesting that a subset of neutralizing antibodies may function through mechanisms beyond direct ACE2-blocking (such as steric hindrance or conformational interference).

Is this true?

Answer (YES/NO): NO